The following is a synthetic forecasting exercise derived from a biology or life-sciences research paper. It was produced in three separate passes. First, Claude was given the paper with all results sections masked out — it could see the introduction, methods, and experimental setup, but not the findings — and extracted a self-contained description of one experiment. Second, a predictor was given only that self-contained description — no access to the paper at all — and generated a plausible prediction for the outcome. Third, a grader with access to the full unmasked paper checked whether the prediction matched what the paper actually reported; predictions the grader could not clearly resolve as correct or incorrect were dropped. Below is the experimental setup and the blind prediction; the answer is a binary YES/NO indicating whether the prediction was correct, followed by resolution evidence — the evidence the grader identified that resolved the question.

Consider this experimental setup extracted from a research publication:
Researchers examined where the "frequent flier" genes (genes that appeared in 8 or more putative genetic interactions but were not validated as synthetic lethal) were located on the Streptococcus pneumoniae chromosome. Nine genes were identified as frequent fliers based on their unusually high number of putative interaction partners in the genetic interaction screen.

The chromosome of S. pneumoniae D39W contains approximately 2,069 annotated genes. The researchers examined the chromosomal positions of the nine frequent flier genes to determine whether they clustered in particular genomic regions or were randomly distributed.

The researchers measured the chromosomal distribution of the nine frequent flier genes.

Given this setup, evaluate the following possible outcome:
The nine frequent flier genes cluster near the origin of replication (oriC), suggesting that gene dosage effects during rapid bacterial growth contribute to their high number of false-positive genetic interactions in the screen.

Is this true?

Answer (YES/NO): NO